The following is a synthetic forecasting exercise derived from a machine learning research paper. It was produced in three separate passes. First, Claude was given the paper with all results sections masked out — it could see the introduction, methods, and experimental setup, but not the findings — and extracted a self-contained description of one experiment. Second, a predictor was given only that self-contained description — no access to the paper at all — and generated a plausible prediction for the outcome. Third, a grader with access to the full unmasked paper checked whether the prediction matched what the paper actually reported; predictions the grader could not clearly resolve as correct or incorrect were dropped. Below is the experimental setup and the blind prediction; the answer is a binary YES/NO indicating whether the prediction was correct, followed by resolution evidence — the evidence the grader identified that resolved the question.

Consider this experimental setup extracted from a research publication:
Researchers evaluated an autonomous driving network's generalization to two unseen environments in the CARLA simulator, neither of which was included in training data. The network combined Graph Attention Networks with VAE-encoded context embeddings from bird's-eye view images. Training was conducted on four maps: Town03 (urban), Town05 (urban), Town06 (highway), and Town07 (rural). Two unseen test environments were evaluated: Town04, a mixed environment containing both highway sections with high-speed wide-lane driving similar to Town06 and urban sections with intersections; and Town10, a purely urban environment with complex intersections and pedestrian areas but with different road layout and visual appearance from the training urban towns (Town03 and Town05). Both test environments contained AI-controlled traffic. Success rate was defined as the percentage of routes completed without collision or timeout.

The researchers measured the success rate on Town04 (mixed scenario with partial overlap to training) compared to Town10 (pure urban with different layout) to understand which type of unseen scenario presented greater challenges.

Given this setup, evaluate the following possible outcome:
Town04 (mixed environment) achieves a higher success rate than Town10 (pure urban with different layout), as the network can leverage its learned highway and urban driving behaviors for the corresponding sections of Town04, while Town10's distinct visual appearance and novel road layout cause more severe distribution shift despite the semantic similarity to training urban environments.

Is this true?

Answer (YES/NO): YES